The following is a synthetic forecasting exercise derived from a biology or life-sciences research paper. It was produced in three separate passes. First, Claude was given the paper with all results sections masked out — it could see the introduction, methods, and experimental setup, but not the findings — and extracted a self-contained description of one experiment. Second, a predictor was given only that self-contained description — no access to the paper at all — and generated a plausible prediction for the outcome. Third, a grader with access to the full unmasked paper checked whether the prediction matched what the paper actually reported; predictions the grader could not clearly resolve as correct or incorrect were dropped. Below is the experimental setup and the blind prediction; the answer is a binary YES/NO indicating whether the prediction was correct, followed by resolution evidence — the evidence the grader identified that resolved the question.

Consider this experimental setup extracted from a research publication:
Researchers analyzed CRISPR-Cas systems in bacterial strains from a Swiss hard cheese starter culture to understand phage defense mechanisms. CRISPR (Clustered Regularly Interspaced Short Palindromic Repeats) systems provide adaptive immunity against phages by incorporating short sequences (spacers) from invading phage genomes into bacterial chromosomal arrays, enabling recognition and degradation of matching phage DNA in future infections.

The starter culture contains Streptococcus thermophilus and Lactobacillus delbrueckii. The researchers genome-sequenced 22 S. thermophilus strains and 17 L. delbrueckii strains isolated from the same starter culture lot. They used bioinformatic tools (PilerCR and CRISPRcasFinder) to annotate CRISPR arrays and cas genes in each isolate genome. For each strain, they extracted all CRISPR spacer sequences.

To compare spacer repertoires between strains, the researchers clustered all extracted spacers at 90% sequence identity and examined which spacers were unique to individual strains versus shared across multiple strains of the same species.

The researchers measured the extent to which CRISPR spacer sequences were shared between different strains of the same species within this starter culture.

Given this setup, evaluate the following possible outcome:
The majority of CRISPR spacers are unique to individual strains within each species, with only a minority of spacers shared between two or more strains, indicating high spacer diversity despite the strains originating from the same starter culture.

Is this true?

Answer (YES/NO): NO